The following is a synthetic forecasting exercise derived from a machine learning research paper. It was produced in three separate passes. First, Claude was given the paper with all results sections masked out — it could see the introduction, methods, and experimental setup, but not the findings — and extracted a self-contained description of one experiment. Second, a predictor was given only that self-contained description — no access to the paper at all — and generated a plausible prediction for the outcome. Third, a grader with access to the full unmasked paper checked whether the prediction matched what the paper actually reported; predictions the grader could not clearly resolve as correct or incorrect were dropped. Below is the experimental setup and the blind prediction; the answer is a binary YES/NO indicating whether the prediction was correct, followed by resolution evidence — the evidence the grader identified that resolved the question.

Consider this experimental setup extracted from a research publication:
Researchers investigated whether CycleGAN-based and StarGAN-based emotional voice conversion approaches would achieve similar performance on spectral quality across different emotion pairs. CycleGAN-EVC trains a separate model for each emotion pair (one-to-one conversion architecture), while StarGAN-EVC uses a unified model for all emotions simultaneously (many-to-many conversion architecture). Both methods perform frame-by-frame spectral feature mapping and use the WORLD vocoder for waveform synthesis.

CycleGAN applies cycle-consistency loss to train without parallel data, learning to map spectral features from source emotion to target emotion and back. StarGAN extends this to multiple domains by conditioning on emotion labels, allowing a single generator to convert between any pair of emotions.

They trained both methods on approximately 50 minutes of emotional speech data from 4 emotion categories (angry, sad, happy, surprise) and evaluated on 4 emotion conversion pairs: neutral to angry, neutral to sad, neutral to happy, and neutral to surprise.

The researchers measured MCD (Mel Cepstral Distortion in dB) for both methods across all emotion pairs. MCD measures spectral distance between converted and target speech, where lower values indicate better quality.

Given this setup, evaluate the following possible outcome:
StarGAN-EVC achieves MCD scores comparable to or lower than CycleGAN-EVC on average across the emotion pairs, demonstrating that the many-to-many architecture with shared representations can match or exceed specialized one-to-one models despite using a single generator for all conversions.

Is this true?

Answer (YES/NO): YES